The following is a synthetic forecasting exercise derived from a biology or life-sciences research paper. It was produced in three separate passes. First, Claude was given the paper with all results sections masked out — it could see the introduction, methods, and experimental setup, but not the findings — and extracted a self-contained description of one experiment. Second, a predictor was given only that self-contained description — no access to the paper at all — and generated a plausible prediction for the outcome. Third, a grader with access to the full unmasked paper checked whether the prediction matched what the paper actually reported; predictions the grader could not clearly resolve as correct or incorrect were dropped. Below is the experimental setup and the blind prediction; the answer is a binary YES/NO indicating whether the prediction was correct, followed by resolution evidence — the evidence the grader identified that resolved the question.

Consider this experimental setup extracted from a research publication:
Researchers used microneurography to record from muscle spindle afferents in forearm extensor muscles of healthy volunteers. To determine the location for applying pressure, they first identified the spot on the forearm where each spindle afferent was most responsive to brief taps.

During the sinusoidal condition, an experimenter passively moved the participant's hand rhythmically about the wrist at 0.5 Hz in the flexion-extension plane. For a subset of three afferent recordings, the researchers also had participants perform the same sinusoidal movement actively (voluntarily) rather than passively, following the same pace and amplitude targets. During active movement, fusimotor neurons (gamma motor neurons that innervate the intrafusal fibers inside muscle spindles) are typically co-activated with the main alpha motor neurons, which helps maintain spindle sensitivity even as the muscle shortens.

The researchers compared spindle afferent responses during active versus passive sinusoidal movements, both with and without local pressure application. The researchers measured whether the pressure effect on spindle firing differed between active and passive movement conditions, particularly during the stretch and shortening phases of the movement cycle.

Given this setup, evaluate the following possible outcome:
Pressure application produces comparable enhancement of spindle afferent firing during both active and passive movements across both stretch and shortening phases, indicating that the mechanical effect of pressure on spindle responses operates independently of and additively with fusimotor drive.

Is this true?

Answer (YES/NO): NO